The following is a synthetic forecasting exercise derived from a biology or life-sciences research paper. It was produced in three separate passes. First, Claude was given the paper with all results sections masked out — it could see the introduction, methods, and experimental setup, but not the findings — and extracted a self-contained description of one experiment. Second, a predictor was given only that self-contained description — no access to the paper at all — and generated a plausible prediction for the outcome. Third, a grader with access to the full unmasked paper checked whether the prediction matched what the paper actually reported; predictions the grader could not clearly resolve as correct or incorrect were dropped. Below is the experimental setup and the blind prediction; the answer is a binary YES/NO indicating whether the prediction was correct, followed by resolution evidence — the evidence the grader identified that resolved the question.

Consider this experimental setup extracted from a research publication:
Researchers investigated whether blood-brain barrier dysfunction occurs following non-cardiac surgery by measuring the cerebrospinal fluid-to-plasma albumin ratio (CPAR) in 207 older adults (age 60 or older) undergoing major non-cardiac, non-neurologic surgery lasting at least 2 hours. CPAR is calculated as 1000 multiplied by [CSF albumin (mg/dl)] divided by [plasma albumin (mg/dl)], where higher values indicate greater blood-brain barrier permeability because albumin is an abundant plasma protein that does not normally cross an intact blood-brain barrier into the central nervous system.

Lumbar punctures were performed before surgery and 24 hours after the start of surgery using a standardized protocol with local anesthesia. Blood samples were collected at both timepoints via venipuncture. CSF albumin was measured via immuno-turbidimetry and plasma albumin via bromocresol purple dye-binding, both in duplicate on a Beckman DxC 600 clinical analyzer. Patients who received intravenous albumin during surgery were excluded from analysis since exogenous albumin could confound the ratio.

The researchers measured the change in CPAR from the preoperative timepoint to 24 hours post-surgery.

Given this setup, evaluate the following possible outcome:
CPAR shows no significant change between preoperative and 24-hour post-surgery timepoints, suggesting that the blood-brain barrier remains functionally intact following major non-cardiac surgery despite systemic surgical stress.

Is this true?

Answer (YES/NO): NO